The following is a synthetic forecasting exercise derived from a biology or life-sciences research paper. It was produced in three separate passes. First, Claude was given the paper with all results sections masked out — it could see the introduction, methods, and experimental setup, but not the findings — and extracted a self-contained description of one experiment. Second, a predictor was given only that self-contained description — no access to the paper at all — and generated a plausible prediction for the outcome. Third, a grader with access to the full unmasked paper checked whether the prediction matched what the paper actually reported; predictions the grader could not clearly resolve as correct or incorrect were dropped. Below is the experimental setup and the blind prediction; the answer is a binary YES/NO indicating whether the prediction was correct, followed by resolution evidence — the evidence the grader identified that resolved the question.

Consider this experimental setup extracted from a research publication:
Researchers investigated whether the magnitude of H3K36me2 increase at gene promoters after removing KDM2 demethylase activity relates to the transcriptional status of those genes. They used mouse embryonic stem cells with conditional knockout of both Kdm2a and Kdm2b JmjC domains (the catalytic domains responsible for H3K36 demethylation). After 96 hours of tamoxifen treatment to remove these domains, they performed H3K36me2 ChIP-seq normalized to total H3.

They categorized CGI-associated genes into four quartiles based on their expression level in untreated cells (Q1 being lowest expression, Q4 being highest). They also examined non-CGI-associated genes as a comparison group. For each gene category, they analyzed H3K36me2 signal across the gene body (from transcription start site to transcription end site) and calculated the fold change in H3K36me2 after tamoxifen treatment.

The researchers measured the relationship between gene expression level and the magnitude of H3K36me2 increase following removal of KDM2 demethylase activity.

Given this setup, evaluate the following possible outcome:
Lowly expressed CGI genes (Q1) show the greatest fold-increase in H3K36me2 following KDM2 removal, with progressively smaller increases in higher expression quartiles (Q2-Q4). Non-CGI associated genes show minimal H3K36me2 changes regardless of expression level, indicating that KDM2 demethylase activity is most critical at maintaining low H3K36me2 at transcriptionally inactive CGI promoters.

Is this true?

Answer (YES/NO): NO